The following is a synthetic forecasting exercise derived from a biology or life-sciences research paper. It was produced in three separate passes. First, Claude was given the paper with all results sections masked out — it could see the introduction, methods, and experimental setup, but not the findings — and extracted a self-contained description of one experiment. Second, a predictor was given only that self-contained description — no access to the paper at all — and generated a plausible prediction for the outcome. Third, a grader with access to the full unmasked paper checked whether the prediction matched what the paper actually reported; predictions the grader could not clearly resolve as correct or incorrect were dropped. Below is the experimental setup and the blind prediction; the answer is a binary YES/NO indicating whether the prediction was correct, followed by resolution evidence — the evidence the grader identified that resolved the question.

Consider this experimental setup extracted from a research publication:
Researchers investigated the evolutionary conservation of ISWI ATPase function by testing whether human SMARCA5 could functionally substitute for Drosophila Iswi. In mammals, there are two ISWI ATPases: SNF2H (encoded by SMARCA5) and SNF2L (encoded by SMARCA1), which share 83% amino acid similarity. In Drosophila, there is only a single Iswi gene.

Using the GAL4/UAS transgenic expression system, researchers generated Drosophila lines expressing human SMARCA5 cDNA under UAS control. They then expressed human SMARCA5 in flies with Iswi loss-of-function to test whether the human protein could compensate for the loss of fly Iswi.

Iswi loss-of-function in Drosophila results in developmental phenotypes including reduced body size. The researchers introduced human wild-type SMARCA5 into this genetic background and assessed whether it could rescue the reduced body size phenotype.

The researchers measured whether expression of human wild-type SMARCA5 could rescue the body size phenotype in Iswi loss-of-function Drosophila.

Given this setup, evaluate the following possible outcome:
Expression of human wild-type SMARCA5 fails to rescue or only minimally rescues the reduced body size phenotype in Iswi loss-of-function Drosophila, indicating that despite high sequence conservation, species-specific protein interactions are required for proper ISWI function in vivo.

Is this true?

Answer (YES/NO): NO